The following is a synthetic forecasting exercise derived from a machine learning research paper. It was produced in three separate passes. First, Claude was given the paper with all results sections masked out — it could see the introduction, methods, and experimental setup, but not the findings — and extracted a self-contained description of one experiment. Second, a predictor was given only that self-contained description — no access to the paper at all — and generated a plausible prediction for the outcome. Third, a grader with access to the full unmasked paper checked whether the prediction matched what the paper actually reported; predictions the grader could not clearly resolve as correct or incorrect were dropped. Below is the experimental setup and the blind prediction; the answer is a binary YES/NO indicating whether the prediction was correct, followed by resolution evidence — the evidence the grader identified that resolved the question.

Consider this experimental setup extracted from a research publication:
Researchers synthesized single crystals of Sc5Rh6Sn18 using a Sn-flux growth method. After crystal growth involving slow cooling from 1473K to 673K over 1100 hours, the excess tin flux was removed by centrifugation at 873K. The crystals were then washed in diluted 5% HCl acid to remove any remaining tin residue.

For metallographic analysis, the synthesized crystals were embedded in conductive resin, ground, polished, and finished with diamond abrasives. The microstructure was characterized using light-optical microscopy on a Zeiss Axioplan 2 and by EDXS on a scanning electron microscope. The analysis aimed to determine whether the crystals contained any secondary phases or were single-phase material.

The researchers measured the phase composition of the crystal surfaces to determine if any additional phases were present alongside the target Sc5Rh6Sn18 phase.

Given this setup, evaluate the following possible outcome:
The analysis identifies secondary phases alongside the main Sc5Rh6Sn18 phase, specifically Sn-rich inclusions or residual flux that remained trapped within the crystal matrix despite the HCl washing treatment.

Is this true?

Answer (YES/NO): NO